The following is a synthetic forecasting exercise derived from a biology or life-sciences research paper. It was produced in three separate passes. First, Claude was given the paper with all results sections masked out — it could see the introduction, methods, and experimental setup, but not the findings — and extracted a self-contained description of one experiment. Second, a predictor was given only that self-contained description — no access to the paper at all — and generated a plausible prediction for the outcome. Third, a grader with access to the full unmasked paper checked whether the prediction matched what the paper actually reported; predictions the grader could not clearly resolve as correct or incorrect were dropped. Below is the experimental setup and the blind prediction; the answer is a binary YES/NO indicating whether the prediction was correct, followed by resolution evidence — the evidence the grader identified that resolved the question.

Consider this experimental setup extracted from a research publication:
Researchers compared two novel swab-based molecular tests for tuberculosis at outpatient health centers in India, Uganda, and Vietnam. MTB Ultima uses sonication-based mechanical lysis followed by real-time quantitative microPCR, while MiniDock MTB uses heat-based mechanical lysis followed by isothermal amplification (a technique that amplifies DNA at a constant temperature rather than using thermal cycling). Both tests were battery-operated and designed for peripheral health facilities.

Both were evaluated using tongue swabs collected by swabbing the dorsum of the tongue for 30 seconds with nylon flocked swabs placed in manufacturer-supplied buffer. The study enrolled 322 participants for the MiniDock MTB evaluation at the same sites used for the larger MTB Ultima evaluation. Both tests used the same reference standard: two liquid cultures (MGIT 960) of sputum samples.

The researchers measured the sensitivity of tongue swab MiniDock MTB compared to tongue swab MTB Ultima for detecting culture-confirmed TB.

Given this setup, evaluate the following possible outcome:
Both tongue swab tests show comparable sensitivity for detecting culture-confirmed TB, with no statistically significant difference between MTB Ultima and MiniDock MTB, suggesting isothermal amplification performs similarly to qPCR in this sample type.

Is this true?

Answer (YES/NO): YES